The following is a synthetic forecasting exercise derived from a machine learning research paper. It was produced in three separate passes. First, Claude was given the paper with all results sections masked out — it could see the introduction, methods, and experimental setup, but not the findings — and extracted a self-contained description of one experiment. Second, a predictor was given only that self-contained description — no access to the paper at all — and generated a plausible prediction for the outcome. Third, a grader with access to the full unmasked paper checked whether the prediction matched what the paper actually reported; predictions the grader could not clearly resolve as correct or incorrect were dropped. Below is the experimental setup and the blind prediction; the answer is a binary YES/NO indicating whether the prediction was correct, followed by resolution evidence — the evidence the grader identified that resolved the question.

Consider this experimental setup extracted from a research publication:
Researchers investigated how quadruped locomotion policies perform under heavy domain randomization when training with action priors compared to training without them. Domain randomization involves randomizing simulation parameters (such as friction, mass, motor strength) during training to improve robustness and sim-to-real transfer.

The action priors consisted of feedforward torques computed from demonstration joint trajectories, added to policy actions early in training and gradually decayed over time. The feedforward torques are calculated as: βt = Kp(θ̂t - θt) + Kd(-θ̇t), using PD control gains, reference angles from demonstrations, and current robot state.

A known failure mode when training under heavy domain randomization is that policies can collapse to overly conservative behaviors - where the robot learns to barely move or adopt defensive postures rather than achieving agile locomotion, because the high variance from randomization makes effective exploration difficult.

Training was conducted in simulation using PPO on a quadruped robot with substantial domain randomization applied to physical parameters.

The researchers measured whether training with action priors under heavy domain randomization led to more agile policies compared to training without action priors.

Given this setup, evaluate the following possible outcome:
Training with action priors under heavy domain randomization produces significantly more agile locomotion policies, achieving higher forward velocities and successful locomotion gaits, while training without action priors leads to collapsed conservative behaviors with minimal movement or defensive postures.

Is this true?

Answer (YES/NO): YES